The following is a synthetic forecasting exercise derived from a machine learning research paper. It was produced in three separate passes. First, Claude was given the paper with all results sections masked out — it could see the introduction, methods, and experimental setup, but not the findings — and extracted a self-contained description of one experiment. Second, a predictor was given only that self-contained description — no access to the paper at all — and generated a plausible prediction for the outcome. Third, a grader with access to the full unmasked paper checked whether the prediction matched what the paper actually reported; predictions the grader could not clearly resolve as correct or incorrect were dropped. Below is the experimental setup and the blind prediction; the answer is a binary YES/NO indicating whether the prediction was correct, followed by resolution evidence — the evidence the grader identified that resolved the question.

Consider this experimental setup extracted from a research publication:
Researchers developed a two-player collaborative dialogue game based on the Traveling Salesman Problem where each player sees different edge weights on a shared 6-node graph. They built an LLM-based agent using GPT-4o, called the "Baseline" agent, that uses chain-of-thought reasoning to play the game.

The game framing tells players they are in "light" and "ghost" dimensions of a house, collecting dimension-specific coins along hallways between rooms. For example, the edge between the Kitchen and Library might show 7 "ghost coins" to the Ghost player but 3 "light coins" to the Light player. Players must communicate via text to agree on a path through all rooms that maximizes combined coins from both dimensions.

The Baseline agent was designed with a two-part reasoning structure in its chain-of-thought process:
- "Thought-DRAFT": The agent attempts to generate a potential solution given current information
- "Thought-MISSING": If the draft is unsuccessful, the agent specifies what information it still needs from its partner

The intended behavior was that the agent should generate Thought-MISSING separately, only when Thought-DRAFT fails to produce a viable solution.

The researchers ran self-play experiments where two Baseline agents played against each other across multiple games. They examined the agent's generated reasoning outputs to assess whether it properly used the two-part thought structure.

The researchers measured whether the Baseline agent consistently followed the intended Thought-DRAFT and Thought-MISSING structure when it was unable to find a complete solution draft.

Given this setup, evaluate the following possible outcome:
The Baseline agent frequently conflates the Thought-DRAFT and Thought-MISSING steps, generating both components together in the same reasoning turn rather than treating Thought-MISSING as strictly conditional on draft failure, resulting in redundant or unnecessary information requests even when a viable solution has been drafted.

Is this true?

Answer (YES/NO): NO